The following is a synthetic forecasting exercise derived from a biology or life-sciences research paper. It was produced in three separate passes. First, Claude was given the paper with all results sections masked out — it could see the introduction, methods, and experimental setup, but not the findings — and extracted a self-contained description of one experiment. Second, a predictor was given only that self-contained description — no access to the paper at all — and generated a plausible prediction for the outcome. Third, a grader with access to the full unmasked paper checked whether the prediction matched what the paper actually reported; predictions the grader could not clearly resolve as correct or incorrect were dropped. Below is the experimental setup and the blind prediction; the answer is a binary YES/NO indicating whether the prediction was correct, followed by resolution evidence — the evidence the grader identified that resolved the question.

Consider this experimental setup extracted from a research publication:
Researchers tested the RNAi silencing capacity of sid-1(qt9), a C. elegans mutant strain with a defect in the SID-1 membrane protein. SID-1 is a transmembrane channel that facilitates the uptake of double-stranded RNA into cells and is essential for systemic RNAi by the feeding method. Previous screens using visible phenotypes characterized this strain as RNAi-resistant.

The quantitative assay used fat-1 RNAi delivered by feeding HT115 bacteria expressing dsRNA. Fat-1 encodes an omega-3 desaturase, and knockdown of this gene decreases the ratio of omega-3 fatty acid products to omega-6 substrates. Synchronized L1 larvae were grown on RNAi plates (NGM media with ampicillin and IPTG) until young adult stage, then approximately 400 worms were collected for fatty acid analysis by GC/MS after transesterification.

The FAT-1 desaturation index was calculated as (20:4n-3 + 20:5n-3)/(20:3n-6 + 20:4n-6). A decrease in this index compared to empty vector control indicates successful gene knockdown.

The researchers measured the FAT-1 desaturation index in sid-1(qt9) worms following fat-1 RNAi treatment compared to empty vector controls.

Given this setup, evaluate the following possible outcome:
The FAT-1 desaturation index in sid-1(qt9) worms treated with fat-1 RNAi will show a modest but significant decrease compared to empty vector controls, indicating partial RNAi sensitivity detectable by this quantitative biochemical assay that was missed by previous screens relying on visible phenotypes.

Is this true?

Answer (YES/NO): NO